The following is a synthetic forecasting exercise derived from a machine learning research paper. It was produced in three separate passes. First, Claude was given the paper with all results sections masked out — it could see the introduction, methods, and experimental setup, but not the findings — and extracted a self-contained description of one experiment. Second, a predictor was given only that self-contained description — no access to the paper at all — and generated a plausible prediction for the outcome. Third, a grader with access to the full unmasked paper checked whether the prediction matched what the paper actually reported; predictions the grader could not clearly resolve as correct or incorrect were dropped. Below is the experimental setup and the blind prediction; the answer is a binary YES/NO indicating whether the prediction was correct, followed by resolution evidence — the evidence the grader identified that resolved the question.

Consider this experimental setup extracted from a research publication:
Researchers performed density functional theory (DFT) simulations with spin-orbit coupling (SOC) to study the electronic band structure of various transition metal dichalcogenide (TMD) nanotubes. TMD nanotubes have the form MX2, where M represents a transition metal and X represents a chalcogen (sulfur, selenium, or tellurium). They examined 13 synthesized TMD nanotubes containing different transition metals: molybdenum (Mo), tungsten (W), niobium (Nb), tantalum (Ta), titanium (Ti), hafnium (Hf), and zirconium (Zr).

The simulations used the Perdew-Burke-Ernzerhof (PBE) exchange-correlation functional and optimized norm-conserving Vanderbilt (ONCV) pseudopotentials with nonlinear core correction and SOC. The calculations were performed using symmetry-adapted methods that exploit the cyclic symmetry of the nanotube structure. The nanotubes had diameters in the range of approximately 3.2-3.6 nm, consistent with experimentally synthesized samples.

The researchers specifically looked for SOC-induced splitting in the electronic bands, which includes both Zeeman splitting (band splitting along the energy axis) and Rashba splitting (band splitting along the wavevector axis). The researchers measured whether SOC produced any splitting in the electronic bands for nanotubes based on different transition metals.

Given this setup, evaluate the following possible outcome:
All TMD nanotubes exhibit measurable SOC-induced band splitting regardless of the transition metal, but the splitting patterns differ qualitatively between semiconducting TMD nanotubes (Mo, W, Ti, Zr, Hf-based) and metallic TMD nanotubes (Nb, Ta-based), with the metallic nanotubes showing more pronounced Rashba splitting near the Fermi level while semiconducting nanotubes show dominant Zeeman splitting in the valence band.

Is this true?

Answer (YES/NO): NO